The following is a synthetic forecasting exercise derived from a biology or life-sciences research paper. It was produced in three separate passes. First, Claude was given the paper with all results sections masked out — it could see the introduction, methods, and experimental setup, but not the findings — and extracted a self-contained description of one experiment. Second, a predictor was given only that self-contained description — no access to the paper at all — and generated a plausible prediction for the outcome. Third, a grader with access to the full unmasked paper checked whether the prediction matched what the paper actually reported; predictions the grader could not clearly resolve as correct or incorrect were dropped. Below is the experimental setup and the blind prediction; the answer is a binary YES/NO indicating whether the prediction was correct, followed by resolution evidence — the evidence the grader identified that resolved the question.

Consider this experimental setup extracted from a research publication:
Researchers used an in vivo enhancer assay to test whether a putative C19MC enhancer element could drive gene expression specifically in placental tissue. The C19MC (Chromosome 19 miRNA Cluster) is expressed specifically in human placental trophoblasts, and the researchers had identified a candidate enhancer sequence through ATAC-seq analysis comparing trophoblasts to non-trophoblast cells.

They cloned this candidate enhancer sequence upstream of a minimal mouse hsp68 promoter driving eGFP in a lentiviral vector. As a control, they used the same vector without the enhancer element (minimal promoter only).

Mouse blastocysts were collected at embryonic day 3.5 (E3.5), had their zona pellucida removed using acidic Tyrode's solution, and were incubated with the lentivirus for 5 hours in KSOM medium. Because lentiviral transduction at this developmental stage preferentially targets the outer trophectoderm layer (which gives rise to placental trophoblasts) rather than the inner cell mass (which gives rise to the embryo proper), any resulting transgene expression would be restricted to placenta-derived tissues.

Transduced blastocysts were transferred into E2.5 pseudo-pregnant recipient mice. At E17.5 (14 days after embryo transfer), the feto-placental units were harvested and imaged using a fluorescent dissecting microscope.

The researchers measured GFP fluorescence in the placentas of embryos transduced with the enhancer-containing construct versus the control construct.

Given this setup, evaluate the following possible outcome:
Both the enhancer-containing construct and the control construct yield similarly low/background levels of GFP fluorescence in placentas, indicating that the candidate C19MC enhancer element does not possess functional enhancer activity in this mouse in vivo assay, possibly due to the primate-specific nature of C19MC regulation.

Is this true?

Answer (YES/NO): NO